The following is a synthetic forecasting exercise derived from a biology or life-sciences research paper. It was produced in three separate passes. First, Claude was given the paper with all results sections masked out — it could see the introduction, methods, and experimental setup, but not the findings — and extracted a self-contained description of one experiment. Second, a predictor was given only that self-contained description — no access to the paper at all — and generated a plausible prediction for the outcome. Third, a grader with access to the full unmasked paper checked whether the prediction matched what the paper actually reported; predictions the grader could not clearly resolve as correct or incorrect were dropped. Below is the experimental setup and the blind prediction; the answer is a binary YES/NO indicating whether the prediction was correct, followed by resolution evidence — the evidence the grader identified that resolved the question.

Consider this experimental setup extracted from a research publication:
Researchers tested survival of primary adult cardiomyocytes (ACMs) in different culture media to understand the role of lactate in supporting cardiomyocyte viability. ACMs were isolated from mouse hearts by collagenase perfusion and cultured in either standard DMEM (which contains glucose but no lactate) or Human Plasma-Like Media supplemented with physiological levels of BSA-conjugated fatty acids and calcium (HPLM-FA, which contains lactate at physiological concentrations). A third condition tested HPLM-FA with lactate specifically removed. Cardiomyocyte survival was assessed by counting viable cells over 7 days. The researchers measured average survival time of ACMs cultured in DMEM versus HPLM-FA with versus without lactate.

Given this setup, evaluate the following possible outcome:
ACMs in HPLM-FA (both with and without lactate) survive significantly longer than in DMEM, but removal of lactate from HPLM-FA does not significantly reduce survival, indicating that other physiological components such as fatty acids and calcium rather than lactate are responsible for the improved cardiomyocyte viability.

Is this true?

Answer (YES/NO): NO